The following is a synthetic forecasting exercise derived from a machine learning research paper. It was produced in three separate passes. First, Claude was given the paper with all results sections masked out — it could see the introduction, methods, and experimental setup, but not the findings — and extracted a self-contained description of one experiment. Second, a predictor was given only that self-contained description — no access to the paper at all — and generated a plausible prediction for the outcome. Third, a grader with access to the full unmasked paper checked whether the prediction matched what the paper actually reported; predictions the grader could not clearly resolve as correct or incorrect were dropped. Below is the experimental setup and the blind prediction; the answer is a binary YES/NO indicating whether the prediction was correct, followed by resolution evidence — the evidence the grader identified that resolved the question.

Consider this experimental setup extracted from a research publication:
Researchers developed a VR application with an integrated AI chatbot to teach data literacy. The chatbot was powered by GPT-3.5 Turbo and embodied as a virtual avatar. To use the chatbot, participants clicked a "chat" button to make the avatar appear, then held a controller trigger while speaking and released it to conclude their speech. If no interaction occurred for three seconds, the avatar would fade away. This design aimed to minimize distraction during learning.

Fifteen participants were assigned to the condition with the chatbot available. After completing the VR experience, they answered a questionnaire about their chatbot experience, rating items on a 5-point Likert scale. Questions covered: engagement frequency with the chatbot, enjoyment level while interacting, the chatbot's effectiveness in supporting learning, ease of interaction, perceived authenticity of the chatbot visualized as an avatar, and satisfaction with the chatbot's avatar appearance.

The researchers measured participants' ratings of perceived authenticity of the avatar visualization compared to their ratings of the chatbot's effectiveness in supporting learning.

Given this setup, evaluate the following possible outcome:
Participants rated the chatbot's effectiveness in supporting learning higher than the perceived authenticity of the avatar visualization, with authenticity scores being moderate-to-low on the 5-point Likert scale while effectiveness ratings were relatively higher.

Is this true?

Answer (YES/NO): NO